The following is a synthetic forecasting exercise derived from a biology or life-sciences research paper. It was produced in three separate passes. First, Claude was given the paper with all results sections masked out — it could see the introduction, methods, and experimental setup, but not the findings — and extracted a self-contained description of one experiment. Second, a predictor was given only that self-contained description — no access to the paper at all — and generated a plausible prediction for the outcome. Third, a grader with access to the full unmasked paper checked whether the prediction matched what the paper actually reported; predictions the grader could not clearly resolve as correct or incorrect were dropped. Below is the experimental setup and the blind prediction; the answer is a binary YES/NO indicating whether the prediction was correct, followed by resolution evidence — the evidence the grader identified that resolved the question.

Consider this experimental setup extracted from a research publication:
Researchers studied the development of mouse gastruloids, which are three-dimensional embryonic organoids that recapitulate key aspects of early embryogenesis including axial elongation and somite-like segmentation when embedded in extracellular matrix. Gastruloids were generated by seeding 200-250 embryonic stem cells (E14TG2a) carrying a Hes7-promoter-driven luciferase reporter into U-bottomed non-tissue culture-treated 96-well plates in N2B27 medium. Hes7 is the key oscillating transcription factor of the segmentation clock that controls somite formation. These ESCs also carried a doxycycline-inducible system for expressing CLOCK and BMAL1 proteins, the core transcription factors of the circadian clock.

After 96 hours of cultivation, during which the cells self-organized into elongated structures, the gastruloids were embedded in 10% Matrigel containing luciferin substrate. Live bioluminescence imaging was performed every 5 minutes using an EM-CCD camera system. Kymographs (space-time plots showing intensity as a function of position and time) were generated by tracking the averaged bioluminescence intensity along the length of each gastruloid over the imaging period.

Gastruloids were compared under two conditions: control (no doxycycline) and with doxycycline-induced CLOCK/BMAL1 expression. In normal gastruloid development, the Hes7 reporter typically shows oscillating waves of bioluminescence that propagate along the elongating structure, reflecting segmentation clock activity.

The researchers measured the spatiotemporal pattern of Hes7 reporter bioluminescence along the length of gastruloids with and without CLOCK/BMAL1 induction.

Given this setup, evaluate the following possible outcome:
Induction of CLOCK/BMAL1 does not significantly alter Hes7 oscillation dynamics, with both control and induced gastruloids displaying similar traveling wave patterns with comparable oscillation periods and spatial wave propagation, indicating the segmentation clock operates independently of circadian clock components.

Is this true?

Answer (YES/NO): NO